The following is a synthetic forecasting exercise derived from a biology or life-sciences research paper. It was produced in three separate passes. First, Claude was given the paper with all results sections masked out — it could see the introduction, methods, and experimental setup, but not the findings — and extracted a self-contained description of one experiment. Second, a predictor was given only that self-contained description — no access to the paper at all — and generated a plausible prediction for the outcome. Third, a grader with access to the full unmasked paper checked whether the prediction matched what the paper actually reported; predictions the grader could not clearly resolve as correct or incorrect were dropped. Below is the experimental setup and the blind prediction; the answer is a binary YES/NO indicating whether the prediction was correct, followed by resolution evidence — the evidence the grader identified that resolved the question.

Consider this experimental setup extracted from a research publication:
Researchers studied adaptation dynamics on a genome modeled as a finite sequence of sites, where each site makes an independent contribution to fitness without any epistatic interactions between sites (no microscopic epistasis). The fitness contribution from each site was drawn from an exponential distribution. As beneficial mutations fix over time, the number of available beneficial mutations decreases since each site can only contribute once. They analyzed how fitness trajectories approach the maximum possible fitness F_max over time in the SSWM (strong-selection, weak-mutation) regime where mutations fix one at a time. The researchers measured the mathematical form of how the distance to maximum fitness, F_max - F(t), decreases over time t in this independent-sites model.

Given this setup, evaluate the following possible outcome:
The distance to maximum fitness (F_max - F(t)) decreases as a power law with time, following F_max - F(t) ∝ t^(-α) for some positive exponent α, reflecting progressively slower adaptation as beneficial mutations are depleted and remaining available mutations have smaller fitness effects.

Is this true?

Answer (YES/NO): YES